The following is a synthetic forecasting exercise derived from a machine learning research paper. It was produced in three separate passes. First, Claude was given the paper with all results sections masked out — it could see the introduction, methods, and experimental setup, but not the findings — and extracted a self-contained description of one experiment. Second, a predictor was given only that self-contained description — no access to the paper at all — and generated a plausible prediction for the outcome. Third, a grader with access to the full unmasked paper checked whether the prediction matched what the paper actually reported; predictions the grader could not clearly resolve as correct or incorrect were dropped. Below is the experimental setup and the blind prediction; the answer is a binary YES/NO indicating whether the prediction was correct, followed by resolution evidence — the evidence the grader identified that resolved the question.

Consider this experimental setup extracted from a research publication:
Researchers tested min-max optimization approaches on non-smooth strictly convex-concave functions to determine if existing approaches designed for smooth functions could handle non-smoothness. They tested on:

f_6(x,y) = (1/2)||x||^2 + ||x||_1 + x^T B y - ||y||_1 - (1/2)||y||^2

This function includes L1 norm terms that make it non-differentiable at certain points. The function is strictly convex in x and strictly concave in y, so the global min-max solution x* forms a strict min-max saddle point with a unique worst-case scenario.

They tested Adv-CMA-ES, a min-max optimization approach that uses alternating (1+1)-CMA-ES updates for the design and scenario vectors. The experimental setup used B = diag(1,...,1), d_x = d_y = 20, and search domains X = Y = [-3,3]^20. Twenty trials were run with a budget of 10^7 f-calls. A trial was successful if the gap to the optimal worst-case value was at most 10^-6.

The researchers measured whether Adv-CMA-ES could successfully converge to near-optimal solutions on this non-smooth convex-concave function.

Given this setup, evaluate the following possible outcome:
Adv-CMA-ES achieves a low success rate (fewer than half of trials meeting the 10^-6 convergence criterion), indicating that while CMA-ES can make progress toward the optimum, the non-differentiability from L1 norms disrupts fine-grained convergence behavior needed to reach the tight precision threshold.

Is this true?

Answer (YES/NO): YES